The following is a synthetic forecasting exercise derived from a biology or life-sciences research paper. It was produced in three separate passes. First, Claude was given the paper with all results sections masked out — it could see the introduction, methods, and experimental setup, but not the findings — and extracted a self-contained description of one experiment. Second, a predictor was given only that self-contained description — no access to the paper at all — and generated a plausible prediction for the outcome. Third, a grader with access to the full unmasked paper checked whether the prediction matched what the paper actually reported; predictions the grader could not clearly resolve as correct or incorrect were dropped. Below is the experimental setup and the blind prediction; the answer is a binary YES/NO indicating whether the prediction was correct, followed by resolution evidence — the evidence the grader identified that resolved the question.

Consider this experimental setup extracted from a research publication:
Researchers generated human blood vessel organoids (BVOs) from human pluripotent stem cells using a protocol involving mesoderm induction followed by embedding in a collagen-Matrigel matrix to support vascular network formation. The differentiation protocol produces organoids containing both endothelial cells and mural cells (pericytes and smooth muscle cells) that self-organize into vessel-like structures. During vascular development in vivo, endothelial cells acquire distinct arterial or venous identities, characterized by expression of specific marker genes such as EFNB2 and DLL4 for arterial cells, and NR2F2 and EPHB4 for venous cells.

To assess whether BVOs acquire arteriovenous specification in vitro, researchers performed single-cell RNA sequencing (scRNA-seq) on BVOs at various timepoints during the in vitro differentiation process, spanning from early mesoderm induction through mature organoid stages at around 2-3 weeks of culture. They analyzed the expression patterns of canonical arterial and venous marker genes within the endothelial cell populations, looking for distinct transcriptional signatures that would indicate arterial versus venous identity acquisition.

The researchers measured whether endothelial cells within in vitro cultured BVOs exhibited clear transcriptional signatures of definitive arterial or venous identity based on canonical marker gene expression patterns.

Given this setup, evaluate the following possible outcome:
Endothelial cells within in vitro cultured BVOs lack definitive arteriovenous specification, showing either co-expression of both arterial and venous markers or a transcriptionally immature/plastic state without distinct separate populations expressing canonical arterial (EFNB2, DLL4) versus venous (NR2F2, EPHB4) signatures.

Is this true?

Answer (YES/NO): YES